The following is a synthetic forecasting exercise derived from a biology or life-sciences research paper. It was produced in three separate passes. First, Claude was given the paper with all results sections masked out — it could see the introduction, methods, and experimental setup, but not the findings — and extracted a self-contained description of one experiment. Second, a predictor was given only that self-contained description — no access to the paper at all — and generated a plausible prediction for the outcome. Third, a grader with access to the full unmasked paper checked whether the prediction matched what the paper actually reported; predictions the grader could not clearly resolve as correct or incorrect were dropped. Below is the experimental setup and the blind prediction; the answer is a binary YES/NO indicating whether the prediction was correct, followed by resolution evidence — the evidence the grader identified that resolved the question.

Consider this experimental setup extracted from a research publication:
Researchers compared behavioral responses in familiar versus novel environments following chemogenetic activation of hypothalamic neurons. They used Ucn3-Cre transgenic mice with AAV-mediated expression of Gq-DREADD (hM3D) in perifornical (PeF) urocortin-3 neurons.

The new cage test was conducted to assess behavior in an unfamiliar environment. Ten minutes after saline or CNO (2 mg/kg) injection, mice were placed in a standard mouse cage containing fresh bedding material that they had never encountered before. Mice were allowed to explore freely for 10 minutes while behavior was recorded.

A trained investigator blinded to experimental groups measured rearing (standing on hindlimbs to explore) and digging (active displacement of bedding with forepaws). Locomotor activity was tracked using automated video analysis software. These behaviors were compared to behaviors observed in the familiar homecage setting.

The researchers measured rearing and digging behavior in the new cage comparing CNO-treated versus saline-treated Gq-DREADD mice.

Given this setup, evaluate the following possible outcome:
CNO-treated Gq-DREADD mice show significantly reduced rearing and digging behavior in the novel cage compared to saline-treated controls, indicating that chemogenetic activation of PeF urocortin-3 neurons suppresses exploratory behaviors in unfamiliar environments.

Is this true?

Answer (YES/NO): NO